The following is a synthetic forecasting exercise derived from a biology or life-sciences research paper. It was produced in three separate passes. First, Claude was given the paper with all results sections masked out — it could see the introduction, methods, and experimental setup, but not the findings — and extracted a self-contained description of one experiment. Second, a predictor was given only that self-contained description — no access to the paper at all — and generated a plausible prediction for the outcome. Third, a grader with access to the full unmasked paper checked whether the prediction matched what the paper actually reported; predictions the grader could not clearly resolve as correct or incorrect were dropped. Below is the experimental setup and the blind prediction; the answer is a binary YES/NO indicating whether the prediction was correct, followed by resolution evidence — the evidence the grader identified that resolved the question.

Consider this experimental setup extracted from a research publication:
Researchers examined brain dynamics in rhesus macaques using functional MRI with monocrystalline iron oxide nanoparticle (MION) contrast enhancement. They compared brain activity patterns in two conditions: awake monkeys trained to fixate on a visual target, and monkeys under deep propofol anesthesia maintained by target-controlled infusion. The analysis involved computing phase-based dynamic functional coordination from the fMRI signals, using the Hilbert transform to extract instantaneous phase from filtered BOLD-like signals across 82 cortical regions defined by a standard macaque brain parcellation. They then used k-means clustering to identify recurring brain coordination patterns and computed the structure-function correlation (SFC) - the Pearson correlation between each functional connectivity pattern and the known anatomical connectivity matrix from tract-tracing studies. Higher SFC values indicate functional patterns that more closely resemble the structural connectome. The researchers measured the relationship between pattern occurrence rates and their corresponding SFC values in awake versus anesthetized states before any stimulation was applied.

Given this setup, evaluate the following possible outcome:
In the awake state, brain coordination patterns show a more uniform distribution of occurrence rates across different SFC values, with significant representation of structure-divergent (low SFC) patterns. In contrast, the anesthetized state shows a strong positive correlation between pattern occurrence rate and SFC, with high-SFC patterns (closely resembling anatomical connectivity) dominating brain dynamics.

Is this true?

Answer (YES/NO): YES